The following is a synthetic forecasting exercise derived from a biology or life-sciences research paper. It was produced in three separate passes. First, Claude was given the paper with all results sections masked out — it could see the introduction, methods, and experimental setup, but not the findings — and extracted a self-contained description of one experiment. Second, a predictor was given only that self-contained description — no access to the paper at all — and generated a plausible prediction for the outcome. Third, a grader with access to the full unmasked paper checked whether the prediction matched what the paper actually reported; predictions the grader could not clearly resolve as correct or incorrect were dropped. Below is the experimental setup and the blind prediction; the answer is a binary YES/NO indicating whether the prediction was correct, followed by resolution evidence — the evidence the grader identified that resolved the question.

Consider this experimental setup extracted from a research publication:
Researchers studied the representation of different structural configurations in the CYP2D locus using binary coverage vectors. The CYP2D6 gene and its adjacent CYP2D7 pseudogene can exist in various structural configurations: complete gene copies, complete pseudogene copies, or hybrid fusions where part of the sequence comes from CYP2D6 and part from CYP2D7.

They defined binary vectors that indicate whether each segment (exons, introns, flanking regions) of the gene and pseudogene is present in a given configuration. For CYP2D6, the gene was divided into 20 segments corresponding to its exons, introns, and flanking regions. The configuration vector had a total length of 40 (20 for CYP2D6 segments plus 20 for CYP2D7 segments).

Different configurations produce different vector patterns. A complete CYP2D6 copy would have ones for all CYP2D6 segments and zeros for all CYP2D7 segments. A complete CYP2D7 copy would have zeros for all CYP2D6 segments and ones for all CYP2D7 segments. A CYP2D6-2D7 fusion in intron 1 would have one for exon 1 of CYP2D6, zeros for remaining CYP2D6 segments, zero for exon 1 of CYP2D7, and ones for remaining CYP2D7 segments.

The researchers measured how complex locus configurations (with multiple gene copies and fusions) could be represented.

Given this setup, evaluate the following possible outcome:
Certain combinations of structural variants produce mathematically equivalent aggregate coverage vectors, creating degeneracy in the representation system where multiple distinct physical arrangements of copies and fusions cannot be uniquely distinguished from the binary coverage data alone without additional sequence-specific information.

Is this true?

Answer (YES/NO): YES